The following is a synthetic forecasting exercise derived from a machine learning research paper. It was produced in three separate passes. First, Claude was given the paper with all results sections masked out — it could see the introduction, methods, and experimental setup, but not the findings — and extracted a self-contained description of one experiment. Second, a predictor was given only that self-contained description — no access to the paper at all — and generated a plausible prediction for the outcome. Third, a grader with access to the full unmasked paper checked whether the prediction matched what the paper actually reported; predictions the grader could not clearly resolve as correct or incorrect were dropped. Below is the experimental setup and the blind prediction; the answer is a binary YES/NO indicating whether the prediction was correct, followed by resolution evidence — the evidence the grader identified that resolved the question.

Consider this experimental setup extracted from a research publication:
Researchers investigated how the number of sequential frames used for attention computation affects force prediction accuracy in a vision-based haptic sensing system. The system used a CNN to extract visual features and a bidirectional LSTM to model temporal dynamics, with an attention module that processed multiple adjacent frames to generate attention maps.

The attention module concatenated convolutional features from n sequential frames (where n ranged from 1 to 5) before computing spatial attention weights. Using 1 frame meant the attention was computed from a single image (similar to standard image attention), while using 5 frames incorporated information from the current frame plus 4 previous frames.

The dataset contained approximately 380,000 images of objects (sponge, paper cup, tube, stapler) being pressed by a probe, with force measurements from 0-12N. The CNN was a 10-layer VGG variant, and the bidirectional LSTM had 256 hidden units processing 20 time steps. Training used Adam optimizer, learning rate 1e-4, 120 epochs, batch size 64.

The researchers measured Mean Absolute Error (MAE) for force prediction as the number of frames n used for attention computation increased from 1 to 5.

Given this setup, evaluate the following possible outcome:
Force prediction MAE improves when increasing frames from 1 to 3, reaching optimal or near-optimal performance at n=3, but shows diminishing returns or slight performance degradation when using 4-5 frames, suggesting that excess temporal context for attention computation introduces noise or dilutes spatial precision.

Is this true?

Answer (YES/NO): NO